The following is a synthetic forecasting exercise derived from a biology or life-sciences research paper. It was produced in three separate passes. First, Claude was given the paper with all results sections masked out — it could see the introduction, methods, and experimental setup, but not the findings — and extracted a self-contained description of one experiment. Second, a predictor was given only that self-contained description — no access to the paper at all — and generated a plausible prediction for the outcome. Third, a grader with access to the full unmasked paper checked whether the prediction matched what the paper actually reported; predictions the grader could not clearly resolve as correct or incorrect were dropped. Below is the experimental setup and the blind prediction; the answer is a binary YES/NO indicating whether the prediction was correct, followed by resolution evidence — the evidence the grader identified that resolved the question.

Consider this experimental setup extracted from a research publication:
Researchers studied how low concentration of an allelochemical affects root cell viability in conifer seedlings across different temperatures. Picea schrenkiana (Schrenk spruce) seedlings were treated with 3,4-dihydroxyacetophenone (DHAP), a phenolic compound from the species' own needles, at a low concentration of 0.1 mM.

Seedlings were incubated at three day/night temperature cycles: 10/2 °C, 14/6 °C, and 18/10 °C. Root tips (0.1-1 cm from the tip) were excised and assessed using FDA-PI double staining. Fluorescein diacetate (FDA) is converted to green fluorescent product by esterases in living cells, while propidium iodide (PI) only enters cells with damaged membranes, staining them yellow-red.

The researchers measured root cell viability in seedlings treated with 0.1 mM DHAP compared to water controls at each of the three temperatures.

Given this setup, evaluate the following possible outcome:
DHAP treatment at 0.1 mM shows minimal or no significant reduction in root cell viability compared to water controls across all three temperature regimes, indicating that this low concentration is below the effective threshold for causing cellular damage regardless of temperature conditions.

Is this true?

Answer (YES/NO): NO